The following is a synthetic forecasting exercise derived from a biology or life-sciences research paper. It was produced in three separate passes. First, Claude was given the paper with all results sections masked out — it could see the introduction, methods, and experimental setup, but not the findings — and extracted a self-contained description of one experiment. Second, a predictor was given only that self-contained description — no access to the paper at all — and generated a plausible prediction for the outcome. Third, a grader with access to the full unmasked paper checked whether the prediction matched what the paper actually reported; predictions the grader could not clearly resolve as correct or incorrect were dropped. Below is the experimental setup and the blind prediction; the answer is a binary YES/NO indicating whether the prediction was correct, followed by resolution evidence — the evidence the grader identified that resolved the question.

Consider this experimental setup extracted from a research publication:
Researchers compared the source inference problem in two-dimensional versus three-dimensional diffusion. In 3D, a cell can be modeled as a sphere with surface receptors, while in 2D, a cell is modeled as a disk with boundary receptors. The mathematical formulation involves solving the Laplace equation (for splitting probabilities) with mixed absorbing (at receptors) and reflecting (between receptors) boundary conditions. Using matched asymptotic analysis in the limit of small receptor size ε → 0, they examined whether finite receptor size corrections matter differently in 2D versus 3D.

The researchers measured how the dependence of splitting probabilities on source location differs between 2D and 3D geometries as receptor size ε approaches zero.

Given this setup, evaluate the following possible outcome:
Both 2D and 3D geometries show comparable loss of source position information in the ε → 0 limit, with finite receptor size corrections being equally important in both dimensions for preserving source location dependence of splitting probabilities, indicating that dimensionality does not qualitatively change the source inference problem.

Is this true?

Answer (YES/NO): NO